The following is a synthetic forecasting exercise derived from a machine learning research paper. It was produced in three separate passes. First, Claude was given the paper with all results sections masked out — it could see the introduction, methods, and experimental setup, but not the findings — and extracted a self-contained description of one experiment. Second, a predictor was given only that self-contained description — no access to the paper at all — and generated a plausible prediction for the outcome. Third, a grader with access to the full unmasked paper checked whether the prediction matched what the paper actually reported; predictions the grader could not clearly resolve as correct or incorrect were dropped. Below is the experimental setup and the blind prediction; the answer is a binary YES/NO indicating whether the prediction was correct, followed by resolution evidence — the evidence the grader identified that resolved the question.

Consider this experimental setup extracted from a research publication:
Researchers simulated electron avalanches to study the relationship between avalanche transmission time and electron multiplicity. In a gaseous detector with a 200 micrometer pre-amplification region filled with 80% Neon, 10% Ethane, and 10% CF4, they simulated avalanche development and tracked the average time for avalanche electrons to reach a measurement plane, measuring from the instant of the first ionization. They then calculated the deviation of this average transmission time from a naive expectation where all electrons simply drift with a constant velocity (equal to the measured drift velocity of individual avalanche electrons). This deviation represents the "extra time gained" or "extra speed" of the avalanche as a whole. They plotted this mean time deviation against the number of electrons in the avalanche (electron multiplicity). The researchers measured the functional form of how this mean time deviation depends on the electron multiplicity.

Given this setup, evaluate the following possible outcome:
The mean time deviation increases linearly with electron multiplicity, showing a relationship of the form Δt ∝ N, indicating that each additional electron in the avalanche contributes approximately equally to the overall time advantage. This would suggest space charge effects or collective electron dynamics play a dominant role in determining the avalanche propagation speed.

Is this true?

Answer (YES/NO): NO